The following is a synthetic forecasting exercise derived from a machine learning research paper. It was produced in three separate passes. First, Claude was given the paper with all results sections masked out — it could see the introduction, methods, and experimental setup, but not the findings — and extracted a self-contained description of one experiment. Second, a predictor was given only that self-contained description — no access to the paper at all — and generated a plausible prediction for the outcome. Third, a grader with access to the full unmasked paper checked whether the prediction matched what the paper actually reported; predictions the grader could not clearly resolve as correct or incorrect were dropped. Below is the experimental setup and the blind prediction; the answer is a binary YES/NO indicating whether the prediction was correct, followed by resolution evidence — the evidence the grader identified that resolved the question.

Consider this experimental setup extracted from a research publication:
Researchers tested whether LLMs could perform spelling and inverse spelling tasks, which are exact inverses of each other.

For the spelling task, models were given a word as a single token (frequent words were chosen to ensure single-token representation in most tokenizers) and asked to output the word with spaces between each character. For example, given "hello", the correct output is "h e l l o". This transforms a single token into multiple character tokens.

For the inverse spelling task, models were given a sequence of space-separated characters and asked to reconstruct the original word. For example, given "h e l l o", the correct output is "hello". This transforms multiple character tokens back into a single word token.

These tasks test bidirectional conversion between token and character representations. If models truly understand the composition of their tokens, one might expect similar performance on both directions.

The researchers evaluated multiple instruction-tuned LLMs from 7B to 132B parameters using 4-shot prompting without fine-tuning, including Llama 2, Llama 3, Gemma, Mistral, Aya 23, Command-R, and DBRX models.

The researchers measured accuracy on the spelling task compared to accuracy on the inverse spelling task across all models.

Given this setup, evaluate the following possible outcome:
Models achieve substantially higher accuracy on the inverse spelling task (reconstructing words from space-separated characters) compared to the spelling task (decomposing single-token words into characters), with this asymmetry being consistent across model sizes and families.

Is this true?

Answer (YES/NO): NO